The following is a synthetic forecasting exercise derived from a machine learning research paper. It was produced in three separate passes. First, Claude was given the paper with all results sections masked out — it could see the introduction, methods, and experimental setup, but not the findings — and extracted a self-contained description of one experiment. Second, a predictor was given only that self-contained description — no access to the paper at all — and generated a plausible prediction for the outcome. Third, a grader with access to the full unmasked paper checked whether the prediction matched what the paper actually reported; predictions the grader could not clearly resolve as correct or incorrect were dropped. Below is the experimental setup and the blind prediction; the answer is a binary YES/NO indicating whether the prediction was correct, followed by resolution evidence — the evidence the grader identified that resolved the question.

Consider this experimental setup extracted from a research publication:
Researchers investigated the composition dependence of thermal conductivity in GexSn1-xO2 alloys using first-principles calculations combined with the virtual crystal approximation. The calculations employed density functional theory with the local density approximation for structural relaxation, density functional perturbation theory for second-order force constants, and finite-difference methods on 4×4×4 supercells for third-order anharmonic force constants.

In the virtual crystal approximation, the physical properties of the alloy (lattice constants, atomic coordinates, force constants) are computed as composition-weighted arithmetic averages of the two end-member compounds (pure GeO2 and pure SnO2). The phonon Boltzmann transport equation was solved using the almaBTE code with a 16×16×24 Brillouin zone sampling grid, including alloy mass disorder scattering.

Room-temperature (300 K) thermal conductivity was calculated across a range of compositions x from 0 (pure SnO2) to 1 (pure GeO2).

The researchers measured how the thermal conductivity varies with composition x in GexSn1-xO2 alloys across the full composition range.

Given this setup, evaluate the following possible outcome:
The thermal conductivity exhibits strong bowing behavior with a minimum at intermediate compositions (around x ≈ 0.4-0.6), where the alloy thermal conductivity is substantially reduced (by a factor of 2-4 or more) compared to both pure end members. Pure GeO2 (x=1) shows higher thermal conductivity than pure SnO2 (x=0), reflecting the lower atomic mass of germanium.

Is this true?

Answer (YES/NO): YES